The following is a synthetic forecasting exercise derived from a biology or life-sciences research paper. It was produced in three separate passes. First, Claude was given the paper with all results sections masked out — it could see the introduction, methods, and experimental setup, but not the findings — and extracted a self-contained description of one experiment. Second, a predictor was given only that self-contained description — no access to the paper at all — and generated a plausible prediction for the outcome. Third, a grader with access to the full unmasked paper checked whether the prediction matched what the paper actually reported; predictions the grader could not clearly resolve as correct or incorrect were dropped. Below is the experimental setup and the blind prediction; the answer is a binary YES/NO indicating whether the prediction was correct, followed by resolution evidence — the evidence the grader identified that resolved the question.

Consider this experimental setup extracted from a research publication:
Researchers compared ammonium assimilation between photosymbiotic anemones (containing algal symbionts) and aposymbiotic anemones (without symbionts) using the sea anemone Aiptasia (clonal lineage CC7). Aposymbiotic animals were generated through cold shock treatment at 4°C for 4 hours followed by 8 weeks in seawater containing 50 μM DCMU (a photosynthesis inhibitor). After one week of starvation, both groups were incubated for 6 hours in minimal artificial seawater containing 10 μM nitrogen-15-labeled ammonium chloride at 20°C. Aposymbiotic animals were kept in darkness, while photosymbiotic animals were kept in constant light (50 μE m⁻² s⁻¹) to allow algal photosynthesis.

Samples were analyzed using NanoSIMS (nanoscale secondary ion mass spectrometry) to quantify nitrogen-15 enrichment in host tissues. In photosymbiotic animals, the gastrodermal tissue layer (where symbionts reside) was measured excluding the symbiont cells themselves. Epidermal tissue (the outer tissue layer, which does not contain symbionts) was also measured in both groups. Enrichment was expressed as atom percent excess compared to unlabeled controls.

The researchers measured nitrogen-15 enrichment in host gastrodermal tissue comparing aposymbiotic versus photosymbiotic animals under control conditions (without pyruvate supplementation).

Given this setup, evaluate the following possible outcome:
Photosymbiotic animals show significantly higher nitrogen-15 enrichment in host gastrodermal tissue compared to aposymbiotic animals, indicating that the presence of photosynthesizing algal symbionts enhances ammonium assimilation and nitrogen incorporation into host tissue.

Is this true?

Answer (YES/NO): YES